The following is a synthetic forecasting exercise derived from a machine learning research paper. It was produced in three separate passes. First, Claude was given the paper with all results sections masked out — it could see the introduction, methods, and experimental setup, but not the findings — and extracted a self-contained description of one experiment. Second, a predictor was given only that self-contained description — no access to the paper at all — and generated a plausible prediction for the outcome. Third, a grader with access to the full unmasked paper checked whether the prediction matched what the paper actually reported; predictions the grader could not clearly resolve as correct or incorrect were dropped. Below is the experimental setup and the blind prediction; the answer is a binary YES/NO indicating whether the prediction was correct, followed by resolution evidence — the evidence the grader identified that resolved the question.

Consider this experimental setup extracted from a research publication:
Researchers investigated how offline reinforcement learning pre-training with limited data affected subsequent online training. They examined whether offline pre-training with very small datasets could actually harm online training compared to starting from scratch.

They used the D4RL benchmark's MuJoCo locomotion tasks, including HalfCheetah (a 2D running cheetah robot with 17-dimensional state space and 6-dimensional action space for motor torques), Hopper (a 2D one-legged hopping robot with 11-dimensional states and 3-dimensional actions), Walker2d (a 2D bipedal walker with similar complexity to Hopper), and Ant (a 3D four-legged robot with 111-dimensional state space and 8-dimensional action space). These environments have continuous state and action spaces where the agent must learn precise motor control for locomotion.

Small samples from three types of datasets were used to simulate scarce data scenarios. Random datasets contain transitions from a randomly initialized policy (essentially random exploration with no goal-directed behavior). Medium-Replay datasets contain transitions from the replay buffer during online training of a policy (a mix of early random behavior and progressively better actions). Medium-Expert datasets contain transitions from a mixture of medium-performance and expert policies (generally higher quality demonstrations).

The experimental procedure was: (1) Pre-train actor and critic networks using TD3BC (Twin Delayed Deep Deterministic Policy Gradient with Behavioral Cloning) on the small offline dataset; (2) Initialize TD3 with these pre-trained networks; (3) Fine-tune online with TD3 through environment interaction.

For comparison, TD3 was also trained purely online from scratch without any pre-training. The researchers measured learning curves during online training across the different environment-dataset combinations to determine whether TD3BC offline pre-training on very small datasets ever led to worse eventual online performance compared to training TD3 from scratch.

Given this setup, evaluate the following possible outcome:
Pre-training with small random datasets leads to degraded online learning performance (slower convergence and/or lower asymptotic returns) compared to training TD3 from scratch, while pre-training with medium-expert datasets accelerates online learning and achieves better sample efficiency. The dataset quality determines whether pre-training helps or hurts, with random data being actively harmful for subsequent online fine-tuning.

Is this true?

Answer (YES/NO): NO